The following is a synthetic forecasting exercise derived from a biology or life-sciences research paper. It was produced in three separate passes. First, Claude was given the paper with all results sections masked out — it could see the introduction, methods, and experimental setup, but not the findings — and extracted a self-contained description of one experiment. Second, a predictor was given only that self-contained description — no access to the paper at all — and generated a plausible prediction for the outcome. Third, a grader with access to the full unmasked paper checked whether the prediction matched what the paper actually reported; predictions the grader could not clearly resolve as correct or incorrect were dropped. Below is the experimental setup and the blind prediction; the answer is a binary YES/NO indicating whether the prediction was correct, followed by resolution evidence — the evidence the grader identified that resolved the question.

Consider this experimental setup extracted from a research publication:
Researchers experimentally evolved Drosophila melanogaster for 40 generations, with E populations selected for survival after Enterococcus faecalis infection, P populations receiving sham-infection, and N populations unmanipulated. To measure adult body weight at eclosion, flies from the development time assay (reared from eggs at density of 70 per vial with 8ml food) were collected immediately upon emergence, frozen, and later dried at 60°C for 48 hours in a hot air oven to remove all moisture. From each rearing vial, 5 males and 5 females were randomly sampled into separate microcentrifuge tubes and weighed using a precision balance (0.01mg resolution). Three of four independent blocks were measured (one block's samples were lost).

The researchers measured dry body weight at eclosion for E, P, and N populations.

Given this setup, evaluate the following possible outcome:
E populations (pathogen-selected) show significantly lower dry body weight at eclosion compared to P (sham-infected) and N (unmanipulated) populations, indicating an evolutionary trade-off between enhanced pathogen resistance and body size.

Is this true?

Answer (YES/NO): NO